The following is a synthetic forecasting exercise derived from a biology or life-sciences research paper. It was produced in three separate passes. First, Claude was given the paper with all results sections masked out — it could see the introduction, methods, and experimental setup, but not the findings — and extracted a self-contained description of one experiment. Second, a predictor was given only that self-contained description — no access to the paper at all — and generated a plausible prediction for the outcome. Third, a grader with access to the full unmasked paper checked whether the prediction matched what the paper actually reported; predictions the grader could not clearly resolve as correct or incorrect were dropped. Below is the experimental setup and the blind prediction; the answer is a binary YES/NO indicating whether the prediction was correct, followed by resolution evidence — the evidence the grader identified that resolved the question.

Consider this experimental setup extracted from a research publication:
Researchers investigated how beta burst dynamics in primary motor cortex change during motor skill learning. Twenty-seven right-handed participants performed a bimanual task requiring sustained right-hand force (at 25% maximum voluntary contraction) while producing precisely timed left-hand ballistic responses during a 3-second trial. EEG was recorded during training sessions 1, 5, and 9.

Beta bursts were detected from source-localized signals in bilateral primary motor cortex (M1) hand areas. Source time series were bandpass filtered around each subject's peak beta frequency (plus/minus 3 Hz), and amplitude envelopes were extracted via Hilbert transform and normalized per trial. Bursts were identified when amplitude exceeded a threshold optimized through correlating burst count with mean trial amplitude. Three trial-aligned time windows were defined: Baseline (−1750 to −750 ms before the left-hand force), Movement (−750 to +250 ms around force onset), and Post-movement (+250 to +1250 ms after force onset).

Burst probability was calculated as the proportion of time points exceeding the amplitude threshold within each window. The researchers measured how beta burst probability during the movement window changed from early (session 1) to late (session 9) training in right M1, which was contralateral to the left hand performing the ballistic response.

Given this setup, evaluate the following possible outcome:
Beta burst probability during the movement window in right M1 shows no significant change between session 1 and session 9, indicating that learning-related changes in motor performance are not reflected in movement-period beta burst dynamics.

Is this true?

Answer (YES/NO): NO